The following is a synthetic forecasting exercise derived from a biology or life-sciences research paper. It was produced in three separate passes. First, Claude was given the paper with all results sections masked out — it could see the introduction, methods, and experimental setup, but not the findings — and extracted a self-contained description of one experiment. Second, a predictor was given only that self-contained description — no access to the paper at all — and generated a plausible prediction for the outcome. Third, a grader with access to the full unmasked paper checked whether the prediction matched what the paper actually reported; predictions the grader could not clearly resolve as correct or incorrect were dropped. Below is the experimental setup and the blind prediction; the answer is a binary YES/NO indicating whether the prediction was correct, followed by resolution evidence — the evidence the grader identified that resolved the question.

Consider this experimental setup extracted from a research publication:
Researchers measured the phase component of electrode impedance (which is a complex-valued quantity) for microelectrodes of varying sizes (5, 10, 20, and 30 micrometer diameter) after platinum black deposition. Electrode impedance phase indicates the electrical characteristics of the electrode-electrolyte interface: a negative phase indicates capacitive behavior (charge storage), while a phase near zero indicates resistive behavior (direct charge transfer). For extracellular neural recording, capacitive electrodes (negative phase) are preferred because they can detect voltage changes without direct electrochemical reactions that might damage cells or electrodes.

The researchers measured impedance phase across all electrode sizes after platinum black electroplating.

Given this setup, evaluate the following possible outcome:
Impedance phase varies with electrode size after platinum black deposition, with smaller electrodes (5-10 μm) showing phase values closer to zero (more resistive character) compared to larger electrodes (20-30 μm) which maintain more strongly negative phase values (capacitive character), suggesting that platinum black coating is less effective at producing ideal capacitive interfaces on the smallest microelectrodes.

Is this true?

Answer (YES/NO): NO